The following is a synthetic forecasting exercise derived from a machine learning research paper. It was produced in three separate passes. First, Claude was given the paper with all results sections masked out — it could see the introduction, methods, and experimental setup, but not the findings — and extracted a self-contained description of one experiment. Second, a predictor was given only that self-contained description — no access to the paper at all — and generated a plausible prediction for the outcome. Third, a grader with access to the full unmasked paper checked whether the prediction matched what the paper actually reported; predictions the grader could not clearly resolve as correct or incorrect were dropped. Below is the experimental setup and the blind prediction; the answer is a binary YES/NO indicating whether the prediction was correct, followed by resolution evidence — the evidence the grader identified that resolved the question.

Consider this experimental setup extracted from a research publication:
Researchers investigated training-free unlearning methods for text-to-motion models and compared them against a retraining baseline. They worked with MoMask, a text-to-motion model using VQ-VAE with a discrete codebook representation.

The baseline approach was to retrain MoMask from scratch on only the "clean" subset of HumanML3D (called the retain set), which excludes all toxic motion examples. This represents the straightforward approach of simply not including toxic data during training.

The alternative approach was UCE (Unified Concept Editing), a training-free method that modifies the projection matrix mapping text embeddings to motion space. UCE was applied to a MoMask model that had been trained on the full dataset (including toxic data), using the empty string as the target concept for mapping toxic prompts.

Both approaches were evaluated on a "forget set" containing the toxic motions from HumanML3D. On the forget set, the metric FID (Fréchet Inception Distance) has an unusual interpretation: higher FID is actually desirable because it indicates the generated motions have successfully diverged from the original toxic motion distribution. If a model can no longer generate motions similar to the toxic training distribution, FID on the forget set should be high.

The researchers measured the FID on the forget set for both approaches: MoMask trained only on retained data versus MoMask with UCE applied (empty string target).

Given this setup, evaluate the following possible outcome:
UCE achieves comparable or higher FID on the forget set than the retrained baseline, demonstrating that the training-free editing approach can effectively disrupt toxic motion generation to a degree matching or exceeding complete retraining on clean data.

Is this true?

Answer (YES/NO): YES